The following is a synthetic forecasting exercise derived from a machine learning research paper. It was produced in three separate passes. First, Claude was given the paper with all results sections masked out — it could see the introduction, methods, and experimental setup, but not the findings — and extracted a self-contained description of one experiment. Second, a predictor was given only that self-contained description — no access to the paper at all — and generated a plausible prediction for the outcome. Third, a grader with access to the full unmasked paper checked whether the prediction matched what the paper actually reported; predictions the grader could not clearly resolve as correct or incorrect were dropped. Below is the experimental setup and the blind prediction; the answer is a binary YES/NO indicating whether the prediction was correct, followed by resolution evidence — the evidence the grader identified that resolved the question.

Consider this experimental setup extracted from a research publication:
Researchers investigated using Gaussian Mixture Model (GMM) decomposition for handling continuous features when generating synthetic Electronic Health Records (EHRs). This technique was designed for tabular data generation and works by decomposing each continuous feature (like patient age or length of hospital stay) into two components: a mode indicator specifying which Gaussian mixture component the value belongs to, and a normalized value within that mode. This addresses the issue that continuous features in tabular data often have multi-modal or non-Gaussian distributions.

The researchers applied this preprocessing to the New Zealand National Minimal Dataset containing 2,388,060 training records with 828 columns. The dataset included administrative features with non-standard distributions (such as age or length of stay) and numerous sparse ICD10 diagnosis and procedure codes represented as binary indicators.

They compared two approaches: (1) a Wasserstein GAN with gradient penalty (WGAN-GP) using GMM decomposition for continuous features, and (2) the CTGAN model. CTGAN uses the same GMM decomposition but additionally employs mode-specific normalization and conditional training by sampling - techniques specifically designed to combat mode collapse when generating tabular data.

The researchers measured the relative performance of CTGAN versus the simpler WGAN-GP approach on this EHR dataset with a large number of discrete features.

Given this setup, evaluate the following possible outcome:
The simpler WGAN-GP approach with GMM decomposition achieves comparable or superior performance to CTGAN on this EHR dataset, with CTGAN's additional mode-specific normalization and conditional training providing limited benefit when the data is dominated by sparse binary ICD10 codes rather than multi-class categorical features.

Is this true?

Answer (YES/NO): YES